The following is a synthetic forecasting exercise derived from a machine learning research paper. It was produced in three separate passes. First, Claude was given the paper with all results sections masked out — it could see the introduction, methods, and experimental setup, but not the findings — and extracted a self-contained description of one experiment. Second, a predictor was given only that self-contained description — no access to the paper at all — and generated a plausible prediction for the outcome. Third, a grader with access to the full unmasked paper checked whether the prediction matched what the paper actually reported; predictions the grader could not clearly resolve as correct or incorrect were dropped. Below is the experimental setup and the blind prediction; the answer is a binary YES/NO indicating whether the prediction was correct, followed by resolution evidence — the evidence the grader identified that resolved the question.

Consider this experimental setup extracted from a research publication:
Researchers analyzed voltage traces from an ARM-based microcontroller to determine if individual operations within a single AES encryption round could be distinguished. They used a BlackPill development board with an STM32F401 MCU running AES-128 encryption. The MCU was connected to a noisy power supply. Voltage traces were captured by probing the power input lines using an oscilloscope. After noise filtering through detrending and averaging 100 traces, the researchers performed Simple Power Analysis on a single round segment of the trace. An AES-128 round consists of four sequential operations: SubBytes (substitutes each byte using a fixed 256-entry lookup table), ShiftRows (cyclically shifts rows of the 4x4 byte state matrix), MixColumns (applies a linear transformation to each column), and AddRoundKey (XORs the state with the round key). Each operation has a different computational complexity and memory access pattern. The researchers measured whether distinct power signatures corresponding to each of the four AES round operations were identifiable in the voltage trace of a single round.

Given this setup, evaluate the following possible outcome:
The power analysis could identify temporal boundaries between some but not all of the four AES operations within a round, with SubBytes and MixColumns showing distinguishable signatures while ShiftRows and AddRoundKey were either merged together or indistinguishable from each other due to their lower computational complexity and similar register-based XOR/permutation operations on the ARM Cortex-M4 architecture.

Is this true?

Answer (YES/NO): NO